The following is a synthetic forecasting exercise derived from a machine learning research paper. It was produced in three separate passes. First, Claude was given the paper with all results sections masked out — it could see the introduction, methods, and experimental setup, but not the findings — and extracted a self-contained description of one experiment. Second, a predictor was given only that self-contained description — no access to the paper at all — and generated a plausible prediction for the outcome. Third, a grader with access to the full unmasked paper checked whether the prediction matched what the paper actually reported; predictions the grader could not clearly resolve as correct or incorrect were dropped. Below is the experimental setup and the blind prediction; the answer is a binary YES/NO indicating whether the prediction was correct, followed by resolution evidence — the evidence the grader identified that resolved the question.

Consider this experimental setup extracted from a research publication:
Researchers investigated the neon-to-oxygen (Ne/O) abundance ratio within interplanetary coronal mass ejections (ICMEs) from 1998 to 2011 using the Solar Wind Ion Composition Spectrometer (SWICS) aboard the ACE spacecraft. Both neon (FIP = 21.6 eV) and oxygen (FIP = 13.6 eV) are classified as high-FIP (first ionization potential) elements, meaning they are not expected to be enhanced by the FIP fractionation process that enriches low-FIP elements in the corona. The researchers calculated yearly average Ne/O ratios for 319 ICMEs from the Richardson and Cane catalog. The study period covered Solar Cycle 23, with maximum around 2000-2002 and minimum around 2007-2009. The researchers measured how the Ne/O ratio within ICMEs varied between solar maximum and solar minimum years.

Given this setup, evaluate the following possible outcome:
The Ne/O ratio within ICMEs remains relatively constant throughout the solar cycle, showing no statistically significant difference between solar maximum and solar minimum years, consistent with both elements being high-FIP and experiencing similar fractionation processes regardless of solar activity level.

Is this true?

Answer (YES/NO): NO